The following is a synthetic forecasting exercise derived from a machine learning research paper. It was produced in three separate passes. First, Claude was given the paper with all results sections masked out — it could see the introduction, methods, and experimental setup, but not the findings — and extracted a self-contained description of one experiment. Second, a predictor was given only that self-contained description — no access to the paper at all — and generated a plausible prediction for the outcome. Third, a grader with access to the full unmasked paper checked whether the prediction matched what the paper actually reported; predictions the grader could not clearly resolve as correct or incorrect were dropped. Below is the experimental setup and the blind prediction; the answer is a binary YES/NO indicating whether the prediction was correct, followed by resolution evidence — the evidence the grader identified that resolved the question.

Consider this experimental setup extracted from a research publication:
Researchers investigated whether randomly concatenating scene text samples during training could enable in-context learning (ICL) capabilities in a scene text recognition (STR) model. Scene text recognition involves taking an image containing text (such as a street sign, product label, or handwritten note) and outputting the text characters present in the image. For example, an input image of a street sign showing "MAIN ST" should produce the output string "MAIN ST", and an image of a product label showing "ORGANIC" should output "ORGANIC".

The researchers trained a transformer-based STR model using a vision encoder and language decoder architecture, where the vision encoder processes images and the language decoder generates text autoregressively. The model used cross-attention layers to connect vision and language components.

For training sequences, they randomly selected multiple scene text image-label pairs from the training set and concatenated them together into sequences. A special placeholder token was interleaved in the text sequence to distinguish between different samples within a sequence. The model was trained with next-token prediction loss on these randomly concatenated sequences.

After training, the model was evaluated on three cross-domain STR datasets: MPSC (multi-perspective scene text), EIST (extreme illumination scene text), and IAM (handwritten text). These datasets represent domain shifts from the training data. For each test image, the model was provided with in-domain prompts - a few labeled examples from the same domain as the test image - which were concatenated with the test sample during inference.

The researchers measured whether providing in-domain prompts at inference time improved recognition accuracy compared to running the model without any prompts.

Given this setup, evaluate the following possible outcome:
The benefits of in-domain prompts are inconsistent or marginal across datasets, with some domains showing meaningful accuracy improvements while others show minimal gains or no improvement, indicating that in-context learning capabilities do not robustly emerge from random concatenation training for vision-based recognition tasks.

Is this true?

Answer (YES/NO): NO